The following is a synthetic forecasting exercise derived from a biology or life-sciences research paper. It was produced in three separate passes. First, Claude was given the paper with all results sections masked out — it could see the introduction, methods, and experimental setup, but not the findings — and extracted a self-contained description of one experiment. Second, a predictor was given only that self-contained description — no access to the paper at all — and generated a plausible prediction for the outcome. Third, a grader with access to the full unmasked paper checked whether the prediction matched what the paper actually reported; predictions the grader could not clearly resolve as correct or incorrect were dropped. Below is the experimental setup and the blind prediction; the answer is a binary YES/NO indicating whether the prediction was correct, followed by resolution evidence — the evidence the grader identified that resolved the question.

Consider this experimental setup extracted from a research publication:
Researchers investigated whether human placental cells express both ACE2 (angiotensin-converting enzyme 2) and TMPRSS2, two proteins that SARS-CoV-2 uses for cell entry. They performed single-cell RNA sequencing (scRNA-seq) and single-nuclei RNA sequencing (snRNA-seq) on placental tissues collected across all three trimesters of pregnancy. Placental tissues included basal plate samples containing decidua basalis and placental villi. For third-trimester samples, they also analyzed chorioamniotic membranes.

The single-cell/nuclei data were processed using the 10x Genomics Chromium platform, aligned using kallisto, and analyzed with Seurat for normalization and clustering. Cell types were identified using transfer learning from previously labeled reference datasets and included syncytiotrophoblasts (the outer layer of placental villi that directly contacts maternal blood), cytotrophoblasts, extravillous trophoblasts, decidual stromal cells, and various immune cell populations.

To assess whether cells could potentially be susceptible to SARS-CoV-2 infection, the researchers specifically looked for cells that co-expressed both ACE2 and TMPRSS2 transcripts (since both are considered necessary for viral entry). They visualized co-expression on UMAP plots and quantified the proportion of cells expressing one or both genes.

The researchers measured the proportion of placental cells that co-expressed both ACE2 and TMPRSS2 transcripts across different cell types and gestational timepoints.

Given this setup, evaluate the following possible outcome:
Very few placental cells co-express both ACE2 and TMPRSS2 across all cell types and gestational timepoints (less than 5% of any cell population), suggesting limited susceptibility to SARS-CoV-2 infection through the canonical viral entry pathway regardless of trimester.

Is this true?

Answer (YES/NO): YES